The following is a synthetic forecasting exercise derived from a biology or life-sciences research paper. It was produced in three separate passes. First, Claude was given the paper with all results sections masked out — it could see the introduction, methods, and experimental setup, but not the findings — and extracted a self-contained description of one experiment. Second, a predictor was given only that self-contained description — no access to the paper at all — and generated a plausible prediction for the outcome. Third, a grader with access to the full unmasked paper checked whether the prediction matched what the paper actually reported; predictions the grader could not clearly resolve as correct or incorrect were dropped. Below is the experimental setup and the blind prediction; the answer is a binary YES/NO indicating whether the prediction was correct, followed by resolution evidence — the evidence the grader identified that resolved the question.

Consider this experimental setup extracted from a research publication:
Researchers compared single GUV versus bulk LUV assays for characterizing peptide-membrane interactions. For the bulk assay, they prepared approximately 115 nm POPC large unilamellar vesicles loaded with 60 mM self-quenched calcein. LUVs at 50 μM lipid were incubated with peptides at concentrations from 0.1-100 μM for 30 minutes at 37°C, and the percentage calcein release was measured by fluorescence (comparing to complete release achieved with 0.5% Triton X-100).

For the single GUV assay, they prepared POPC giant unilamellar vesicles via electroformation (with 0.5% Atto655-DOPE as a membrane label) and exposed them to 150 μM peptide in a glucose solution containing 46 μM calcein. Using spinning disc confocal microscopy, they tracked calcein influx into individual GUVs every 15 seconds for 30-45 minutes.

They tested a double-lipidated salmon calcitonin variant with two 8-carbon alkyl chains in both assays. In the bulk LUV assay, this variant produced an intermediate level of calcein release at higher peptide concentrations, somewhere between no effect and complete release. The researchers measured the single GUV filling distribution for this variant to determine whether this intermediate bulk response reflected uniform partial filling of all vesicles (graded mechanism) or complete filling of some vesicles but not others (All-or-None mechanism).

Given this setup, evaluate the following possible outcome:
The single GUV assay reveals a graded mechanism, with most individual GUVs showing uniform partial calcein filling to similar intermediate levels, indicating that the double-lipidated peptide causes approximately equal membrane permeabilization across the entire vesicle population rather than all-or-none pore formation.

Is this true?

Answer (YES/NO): NO